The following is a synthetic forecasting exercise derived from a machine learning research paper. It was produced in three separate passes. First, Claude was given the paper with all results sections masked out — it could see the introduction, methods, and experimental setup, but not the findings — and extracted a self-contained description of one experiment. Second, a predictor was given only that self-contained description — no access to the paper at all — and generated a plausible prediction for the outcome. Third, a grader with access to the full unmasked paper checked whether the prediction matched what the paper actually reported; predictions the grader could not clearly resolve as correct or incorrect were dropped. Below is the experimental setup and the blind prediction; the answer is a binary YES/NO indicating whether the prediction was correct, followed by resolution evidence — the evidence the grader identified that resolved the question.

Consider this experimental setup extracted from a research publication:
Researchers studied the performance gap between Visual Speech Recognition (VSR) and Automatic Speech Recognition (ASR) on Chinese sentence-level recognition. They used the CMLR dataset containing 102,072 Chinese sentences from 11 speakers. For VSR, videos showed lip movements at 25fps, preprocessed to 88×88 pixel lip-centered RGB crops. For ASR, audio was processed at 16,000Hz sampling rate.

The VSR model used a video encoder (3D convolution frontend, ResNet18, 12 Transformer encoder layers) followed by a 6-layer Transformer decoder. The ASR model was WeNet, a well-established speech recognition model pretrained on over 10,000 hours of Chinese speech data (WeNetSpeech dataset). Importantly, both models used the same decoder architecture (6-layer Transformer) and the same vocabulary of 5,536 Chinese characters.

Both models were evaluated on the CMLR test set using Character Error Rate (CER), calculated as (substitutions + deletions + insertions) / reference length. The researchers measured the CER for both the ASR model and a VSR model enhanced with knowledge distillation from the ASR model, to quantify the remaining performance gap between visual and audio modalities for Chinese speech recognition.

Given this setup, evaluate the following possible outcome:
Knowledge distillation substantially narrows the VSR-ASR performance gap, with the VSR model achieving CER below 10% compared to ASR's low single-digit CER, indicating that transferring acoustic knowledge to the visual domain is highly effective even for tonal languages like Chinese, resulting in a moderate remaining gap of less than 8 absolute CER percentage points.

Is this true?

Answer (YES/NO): NO